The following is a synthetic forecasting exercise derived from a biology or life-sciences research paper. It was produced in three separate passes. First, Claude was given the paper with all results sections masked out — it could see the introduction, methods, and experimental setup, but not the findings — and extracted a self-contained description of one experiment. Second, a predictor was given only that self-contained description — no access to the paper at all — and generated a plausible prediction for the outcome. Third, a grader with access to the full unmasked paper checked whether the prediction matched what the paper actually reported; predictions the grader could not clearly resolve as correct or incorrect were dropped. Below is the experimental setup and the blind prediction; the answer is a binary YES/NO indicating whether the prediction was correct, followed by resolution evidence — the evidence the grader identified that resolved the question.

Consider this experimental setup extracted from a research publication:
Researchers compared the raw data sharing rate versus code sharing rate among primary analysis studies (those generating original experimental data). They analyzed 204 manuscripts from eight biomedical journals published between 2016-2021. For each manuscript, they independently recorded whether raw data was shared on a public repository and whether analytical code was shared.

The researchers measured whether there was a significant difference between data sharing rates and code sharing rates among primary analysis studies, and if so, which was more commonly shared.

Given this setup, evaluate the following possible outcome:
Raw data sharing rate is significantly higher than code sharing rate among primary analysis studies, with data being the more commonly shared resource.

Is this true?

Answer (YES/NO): YES